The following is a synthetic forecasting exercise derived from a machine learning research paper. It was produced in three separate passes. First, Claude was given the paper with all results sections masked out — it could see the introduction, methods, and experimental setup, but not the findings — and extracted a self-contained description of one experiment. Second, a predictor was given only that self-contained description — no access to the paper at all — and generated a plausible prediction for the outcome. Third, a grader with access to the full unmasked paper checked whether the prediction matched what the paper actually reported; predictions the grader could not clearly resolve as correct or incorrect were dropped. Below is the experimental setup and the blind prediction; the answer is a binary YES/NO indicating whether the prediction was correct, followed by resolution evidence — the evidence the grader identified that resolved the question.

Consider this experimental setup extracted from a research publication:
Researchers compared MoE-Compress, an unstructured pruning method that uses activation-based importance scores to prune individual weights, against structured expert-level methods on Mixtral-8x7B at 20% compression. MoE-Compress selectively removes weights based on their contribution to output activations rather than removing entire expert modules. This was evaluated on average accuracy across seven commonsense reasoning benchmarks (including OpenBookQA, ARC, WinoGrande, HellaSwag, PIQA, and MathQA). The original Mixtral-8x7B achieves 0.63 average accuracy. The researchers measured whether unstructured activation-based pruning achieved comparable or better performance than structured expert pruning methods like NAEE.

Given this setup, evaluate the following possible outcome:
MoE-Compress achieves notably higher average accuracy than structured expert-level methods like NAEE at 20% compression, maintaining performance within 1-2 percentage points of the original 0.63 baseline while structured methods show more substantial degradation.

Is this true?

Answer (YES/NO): NO